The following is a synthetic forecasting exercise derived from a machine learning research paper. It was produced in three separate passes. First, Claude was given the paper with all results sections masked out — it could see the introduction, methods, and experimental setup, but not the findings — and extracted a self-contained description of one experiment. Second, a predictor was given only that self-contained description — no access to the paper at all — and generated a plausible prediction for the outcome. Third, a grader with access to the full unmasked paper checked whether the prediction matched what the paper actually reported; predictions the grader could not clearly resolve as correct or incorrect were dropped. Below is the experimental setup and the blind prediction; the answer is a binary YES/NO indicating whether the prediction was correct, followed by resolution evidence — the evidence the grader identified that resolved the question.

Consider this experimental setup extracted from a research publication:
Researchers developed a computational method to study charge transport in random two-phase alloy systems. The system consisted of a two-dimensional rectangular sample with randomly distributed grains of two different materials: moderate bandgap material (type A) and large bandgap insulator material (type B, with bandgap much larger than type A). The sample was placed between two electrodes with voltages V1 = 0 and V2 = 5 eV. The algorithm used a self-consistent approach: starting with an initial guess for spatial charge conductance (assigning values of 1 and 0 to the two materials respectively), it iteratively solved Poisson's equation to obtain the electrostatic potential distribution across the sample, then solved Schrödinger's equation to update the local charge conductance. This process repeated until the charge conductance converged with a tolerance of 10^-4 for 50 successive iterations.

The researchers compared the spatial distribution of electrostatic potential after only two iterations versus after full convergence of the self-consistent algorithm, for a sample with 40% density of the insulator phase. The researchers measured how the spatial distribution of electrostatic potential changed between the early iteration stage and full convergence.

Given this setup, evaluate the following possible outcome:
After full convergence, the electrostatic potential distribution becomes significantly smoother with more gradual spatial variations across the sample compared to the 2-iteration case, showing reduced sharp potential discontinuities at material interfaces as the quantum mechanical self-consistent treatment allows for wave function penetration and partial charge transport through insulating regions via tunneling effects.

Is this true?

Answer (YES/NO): NO